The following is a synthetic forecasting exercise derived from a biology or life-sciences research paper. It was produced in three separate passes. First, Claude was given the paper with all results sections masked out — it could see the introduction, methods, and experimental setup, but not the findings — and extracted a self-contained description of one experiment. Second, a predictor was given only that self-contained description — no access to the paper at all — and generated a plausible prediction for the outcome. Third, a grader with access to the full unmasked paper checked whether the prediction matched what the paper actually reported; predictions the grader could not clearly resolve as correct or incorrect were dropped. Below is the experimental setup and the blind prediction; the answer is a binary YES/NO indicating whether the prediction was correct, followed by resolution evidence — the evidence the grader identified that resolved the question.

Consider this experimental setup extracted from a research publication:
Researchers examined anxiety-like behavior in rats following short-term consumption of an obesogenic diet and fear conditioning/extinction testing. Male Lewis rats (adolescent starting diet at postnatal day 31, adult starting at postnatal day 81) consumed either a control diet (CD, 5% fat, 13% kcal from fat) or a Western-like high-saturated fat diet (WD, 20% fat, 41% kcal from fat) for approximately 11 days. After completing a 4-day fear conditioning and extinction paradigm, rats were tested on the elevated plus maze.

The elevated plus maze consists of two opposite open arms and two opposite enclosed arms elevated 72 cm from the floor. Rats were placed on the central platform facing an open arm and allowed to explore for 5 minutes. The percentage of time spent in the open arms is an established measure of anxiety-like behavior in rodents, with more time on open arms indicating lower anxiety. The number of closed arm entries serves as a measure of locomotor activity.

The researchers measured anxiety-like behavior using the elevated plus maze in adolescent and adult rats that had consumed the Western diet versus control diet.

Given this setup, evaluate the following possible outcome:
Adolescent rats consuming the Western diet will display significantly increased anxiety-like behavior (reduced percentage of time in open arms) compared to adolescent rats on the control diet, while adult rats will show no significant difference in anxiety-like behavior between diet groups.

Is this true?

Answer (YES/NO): NO